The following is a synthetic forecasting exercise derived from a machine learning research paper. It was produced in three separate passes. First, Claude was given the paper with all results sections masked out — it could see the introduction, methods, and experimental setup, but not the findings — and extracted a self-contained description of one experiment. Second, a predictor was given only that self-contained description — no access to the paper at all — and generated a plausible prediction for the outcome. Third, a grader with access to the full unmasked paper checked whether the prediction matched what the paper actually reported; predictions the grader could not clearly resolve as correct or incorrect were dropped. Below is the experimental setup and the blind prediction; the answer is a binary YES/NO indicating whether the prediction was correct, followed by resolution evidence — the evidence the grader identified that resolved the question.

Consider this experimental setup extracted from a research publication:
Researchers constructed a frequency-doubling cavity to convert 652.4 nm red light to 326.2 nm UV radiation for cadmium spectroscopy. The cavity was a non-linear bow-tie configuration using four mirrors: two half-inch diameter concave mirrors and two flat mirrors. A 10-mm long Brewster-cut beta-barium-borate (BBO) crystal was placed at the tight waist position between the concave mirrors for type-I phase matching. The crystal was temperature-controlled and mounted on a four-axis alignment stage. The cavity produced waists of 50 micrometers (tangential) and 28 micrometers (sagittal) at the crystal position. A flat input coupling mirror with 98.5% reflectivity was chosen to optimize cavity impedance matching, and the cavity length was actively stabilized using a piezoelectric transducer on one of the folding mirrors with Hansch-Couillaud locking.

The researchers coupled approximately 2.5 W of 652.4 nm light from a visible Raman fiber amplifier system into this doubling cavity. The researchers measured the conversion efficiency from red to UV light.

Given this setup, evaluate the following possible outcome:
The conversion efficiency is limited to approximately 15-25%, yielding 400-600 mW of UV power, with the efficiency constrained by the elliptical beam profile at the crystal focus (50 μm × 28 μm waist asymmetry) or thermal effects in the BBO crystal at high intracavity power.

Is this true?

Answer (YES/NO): NO